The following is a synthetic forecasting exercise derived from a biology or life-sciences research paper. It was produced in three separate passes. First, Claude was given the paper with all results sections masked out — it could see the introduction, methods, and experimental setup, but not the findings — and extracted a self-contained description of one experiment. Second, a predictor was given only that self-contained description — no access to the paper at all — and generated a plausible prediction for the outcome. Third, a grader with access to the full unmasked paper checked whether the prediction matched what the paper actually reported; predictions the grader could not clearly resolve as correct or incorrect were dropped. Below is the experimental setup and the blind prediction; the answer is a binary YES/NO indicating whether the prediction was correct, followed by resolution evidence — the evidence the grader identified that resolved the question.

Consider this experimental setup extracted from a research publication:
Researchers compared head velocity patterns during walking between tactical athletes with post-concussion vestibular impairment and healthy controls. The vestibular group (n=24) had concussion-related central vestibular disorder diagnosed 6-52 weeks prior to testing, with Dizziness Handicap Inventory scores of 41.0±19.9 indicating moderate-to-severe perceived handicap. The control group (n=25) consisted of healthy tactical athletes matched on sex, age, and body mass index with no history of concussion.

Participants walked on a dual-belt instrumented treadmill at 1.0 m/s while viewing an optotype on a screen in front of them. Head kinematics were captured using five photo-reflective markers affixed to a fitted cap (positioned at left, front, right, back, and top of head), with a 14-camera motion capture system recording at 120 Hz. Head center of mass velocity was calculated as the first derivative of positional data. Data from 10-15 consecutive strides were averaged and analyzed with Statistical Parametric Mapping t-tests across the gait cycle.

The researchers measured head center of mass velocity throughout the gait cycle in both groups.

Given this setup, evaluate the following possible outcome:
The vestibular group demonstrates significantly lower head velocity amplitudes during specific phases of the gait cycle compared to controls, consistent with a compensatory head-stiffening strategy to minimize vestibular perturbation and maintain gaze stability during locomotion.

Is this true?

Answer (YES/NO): YES